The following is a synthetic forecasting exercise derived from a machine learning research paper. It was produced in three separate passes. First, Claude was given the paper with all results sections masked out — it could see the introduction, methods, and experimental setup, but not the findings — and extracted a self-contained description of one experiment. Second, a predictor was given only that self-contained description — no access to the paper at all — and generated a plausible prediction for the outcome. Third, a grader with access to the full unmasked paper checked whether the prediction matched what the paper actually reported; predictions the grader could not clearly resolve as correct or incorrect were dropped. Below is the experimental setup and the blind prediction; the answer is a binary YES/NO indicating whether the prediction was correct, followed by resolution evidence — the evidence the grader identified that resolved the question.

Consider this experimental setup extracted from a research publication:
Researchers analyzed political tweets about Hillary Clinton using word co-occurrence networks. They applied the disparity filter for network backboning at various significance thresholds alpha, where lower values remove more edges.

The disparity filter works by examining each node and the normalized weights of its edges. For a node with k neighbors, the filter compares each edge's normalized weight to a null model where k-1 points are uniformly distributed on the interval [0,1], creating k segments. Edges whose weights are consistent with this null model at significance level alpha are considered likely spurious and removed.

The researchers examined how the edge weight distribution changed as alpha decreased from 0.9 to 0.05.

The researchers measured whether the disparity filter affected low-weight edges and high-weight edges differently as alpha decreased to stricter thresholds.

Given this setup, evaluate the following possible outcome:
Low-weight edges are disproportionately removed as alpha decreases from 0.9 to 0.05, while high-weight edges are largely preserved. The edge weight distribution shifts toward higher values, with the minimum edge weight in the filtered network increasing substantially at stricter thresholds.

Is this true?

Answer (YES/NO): YES